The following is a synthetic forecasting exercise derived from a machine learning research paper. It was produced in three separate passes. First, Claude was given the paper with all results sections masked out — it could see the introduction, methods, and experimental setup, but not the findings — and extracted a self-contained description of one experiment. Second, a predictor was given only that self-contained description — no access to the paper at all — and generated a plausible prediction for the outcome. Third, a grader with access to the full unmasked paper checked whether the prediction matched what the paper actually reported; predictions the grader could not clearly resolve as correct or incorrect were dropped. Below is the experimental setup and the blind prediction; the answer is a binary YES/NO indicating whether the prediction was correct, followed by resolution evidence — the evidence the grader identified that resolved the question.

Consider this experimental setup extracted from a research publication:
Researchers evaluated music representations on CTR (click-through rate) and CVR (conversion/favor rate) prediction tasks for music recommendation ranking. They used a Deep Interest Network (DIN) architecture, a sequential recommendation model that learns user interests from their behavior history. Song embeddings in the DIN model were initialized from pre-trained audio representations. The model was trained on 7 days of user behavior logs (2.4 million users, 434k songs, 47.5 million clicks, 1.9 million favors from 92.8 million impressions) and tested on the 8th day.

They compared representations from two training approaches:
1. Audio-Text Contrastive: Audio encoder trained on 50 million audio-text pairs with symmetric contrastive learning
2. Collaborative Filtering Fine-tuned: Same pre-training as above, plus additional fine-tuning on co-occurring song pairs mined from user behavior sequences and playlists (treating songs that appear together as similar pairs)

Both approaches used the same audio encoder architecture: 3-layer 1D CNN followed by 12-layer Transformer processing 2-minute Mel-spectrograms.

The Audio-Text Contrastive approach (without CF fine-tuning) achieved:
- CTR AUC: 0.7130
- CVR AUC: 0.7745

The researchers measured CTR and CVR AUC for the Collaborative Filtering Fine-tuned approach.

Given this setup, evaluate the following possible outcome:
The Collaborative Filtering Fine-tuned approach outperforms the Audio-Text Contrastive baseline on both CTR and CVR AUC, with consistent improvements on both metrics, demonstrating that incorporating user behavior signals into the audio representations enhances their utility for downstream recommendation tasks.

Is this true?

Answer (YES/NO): NO